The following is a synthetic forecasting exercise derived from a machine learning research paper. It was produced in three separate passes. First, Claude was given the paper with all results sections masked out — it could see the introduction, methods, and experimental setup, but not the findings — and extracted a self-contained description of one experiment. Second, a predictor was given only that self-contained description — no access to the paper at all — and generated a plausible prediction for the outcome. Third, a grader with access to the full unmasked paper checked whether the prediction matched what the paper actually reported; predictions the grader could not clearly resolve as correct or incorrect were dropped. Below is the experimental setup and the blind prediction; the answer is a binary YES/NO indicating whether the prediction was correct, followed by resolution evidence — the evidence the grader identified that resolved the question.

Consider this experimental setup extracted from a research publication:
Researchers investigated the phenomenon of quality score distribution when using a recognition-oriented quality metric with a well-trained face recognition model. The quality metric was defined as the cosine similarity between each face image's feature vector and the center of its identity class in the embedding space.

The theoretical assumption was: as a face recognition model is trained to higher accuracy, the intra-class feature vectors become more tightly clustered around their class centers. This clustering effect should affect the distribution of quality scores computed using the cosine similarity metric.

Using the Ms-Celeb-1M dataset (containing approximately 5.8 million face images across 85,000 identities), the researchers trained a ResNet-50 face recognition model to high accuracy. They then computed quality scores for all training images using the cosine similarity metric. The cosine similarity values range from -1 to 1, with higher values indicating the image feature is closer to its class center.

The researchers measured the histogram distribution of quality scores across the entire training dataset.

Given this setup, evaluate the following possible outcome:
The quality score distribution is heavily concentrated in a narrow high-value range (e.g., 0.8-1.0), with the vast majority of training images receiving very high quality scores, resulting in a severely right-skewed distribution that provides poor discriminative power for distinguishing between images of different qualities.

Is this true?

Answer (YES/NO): YES